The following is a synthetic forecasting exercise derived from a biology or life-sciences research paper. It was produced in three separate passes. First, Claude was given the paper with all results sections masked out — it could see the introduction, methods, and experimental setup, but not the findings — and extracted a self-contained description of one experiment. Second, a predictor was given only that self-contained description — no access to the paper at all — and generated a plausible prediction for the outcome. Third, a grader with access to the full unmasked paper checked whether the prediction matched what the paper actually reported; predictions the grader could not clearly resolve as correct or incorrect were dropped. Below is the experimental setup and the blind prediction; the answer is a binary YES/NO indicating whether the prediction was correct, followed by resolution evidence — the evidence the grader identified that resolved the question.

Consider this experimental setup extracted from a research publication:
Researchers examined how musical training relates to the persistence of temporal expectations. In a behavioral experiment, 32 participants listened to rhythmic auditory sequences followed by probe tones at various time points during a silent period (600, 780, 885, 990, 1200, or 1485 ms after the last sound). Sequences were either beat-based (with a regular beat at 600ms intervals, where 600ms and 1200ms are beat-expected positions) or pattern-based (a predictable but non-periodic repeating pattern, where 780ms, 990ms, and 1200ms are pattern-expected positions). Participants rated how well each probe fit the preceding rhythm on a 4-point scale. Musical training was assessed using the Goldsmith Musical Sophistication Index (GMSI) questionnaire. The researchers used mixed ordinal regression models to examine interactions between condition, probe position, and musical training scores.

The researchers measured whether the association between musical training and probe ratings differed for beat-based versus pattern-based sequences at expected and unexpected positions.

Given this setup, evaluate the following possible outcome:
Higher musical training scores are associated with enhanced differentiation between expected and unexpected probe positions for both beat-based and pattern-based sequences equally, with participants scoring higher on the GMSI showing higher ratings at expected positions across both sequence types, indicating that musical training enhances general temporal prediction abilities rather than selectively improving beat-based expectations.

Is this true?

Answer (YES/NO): NO